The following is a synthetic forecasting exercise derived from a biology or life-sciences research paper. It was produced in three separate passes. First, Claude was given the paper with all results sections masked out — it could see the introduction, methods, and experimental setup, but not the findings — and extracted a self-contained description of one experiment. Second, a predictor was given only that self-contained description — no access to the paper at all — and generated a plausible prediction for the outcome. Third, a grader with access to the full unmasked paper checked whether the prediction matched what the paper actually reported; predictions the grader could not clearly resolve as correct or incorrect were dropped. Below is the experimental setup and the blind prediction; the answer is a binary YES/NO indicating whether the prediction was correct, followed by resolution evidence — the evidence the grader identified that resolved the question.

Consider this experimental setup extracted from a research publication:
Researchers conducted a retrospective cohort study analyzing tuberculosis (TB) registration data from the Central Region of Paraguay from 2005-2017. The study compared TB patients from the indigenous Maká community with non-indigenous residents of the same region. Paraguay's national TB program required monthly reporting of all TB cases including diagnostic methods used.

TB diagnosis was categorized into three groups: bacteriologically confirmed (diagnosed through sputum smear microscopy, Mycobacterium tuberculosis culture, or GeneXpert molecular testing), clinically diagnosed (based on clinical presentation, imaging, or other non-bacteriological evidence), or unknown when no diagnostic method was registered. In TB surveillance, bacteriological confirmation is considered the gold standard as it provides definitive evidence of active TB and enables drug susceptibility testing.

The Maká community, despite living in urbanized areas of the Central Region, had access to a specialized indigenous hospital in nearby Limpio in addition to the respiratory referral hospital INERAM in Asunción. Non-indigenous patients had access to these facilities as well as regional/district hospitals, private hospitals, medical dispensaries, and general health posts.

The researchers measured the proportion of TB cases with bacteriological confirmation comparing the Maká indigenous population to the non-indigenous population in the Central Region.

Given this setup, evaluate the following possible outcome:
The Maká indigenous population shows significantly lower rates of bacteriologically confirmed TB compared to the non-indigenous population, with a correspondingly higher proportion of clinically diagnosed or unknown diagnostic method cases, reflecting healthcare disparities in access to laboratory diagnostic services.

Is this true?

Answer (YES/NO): YES